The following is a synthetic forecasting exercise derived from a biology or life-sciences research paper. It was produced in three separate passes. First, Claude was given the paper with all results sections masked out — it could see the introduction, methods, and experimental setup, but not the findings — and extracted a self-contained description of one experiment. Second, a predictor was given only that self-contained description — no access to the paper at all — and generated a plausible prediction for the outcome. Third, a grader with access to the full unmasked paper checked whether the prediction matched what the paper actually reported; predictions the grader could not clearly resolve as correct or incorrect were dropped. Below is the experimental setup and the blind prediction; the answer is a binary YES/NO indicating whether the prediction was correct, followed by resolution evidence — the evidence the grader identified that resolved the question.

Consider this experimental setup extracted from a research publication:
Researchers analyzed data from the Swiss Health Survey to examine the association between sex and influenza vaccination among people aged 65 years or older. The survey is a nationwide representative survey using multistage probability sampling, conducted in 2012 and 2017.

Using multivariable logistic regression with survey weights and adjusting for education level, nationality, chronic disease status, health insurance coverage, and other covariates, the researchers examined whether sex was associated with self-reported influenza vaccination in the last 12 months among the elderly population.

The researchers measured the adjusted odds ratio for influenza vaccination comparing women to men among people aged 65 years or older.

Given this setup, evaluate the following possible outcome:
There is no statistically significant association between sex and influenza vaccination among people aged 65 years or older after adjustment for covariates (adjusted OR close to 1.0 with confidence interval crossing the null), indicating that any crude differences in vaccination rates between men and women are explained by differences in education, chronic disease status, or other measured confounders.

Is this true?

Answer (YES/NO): YES